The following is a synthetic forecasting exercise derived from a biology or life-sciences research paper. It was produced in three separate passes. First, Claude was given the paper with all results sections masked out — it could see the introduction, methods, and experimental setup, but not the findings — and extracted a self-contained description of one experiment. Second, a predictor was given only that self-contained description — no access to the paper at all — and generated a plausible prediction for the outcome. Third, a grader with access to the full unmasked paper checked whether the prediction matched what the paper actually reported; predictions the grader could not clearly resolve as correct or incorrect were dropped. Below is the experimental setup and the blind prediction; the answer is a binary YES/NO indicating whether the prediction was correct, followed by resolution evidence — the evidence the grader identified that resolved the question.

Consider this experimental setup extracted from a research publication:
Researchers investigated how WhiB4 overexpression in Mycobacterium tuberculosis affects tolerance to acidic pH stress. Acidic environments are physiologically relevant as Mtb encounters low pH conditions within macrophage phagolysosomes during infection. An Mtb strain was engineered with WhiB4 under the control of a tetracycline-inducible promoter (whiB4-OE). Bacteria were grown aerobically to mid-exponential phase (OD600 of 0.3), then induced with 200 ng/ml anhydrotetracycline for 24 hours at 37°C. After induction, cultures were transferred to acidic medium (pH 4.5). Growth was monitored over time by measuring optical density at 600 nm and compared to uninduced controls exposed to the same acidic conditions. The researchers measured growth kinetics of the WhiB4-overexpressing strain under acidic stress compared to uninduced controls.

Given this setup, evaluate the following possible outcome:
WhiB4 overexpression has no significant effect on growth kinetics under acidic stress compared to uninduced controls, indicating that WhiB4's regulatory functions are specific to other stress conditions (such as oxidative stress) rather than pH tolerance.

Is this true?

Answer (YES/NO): YES